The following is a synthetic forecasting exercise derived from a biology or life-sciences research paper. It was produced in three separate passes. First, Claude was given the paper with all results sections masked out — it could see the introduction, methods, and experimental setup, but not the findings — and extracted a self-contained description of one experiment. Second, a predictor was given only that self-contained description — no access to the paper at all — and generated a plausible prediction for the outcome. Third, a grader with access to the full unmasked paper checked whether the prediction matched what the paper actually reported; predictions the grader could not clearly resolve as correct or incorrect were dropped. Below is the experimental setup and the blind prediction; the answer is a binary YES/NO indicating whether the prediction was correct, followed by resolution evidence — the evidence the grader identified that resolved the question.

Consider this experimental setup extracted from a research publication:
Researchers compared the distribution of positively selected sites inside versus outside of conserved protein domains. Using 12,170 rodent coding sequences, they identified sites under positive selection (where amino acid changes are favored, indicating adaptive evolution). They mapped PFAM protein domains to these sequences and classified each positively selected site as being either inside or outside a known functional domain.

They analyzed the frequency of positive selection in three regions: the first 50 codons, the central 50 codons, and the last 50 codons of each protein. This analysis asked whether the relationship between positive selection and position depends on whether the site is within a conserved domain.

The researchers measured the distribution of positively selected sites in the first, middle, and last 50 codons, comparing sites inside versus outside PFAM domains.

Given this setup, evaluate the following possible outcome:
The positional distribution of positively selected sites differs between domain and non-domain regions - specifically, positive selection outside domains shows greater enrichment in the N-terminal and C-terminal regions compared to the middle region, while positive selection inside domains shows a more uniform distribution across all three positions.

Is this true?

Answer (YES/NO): YES